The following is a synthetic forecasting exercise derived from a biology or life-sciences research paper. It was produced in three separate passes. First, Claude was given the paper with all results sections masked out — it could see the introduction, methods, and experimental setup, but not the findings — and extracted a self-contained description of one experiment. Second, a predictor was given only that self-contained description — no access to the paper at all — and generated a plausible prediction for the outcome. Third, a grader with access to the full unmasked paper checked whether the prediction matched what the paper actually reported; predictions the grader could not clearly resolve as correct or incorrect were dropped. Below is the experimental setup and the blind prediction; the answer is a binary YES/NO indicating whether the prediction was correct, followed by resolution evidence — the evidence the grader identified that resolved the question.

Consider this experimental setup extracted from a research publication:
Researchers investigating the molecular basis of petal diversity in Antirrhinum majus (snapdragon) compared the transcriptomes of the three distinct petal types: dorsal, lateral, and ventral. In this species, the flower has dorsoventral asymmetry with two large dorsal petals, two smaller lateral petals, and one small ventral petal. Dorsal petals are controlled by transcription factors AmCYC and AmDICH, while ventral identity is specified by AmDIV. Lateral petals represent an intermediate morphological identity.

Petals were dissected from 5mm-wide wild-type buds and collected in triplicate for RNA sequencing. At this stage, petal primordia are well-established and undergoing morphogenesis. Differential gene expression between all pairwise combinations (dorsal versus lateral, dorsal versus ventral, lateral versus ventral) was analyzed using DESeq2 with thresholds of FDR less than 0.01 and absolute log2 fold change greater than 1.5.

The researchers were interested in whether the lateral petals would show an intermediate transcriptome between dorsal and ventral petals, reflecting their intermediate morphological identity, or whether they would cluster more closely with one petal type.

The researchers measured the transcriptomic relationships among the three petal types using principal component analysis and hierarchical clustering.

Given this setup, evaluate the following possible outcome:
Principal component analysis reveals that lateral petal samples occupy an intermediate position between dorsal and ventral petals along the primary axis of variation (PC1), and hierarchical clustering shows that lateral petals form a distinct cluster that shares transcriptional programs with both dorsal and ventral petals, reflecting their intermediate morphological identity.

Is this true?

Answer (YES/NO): NO